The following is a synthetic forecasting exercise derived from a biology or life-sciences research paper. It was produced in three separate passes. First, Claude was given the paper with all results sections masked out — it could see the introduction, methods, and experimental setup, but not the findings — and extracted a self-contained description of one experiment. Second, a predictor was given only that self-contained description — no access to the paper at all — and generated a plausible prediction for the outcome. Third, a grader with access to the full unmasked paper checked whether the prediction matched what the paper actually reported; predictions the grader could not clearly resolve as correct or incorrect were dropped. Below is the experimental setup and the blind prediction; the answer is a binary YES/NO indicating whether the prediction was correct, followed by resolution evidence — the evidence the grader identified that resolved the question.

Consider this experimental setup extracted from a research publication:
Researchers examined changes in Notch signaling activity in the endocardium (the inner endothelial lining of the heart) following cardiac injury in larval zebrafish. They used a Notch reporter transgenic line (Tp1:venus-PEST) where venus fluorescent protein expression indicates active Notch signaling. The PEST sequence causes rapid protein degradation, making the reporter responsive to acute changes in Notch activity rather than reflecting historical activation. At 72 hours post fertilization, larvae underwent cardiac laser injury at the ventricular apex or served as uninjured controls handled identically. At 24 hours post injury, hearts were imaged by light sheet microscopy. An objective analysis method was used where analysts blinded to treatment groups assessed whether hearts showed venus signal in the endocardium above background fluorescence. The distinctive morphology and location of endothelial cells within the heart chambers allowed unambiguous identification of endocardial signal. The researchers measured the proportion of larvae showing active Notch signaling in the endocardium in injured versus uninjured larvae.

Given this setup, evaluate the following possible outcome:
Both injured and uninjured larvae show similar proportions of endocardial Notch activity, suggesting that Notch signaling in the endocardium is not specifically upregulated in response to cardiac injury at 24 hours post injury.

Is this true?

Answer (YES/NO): NO